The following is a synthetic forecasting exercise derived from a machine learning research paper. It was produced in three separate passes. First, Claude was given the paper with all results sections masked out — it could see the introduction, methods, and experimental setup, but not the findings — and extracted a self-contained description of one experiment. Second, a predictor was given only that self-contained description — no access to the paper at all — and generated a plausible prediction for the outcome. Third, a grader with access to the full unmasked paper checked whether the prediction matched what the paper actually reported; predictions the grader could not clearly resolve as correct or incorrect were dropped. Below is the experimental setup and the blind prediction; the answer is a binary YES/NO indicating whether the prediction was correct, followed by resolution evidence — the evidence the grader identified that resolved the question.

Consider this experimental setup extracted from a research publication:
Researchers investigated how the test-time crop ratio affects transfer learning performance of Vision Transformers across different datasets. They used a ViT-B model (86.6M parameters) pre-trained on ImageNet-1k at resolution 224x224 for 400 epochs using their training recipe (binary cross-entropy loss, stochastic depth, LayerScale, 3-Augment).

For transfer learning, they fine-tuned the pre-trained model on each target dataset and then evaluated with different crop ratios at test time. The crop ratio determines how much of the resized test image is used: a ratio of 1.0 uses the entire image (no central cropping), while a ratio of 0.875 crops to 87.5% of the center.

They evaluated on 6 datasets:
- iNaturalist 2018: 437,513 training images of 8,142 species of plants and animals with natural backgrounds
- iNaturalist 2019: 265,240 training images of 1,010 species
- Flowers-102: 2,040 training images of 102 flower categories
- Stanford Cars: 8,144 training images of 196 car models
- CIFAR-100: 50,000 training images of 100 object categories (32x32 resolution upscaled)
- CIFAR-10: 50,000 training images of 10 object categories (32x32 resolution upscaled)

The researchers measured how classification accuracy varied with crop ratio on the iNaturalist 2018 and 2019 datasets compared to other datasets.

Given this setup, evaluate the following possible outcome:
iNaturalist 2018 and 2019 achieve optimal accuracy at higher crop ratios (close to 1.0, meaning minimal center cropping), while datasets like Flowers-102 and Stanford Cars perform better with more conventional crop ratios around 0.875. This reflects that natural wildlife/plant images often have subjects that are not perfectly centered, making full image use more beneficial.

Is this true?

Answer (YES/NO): NO